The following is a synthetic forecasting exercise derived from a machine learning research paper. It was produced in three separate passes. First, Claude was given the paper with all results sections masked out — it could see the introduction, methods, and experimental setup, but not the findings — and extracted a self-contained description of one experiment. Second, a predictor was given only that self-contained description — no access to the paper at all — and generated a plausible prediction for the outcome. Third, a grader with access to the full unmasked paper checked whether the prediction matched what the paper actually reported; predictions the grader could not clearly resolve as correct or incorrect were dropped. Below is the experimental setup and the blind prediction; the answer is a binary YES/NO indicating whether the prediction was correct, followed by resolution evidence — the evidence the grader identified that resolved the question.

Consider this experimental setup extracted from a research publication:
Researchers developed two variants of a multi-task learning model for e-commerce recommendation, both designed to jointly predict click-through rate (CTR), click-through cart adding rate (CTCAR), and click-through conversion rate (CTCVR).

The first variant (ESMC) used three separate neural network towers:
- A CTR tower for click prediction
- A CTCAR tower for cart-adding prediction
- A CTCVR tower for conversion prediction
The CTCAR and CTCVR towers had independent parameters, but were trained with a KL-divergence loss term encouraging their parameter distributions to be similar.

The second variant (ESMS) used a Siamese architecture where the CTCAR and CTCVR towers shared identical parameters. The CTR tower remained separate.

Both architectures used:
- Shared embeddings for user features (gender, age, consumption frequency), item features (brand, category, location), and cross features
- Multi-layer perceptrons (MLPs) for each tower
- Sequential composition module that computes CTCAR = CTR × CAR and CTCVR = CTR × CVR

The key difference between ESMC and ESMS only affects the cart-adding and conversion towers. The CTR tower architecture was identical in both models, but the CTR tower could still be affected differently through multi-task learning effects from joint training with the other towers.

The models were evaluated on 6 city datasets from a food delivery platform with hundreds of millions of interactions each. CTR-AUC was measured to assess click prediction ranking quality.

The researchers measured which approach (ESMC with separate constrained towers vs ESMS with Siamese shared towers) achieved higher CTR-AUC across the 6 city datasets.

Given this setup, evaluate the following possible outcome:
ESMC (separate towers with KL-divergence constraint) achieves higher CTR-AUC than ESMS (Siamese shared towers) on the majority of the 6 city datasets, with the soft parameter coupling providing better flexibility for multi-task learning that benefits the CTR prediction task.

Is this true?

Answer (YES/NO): YES